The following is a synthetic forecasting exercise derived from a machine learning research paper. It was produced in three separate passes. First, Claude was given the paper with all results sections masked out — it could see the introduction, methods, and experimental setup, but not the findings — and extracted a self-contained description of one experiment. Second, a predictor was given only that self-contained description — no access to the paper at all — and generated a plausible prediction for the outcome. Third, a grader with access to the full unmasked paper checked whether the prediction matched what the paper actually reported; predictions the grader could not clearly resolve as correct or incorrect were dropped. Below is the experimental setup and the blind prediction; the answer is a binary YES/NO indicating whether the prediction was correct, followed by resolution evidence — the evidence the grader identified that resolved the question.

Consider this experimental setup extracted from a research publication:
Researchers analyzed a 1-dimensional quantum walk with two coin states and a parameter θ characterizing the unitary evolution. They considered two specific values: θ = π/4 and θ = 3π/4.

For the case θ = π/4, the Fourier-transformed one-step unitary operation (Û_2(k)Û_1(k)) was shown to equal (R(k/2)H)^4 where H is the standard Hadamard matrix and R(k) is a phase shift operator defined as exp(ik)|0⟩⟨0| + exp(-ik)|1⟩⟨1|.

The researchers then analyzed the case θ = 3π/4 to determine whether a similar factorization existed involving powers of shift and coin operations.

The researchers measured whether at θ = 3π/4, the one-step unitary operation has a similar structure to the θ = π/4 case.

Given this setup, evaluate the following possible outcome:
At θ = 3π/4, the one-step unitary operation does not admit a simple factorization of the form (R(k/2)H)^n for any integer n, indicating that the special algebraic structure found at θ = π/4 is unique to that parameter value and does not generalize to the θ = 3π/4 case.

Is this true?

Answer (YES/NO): NO